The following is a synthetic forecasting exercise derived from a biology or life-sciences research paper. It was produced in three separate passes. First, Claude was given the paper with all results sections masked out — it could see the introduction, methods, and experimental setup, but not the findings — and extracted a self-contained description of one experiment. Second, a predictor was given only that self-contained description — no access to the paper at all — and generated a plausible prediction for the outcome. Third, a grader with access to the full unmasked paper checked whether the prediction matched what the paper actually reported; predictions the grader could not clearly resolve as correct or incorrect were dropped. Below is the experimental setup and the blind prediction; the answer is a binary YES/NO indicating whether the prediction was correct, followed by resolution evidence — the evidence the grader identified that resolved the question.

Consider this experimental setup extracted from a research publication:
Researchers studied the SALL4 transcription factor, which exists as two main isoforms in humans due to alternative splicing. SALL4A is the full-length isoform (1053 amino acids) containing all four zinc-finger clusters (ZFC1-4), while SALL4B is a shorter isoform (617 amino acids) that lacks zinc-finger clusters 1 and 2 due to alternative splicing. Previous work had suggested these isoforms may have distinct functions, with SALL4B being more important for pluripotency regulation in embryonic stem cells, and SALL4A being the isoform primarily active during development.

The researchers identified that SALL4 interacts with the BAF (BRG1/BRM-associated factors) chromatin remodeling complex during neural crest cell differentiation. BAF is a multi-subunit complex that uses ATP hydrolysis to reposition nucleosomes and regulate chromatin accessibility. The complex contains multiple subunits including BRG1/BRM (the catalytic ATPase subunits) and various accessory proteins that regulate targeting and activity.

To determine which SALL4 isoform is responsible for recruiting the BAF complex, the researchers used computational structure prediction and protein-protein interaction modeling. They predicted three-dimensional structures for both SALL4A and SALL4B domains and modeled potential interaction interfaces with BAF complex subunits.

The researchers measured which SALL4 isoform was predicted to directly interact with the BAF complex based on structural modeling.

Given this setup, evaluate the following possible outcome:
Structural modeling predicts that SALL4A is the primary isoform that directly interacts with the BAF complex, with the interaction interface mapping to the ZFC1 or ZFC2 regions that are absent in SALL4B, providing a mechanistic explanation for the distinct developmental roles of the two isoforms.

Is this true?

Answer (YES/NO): NO